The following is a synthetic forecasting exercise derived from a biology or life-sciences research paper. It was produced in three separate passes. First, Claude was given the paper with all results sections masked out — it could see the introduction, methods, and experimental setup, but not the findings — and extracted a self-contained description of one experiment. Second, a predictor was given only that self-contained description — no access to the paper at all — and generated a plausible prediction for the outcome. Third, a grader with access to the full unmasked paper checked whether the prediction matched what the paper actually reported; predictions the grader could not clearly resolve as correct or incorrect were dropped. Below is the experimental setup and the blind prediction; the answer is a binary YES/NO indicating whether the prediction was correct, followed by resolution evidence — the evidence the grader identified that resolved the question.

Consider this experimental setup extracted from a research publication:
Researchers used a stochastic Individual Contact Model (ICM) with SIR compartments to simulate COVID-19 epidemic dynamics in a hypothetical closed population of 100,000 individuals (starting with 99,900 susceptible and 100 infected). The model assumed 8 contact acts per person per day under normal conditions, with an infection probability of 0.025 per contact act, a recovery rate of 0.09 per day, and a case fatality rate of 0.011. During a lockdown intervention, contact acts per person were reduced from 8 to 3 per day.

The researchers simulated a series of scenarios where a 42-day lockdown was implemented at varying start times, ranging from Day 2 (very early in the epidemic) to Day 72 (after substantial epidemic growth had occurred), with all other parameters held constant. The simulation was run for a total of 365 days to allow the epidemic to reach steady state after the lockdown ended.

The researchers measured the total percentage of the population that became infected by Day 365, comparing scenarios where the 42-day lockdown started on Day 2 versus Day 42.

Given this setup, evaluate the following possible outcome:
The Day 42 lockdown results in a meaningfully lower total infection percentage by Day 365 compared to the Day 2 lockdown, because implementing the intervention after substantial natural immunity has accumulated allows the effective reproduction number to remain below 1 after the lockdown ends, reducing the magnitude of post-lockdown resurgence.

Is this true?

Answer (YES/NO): YES